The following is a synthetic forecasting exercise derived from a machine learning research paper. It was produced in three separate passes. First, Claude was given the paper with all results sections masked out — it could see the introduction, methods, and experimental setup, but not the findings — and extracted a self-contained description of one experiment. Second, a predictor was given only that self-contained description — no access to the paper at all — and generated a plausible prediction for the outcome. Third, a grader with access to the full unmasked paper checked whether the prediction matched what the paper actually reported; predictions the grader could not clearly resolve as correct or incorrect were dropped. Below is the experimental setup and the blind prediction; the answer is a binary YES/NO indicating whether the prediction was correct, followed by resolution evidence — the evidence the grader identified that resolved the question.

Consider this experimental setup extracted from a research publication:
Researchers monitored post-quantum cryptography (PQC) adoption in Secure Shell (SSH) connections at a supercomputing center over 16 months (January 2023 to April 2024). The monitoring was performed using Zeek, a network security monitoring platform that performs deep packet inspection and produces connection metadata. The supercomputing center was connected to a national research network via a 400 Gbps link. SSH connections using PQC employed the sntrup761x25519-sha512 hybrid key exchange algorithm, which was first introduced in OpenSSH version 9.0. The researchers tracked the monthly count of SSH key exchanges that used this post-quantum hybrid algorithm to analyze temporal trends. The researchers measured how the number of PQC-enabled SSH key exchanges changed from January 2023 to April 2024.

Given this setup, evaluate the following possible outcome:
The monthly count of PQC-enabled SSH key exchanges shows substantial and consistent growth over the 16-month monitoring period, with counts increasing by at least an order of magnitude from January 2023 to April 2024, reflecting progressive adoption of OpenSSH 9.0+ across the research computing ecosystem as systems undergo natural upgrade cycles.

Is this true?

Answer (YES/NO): YES